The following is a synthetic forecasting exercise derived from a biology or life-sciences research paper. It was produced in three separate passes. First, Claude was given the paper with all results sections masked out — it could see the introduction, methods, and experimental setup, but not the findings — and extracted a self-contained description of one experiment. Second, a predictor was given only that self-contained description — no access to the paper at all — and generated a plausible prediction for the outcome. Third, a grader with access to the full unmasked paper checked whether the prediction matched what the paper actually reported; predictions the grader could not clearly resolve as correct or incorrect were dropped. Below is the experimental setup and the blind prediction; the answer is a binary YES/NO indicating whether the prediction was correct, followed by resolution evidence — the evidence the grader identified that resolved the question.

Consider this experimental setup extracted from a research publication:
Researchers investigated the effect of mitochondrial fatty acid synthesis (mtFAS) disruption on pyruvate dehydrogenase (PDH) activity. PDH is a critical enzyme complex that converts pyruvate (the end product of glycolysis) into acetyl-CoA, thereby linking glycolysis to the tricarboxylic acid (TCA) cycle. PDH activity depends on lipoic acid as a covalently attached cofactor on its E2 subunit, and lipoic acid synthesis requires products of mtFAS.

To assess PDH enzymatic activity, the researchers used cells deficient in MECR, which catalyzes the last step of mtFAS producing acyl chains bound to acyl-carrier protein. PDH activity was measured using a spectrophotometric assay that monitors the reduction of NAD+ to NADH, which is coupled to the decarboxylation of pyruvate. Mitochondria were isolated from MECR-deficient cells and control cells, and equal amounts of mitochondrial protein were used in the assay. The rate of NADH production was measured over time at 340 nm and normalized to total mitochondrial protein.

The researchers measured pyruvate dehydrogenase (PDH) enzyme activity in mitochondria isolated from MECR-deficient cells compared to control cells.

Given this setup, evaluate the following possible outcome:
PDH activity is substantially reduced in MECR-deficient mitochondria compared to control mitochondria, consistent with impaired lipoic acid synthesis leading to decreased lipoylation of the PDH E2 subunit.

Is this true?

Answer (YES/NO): YES